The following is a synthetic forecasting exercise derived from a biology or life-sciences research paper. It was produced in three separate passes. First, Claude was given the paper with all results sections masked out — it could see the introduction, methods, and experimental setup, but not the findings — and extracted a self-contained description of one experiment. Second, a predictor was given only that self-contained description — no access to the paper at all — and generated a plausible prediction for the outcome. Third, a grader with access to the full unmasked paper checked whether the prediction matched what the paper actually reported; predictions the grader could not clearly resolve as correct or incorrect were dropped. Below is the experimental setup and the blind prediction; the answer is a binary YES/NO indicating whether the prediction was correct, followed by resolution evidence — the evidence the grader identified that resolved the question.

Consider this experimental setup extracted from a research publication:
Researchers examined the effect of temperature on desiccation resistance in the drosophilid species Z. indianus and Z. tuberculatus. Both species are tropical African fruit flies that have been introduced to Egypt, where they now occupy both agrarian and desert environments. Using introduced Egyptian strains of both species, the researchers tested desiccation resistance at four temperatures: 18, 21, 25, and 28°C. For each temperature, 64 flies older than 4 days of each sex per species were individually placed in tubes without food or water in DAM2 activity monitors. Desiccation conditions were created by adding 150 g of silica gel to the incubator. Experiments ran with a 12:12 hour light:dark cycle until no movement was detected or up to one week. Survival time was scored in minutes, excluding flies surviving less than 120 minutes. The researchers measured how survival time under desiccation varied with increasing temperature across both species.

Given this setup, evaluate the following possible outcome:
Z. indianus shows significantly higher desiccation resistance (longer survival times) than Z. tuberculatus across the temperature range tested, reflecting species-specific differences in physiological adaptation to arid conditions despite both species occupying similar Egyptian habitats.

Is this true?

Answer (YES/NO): NO